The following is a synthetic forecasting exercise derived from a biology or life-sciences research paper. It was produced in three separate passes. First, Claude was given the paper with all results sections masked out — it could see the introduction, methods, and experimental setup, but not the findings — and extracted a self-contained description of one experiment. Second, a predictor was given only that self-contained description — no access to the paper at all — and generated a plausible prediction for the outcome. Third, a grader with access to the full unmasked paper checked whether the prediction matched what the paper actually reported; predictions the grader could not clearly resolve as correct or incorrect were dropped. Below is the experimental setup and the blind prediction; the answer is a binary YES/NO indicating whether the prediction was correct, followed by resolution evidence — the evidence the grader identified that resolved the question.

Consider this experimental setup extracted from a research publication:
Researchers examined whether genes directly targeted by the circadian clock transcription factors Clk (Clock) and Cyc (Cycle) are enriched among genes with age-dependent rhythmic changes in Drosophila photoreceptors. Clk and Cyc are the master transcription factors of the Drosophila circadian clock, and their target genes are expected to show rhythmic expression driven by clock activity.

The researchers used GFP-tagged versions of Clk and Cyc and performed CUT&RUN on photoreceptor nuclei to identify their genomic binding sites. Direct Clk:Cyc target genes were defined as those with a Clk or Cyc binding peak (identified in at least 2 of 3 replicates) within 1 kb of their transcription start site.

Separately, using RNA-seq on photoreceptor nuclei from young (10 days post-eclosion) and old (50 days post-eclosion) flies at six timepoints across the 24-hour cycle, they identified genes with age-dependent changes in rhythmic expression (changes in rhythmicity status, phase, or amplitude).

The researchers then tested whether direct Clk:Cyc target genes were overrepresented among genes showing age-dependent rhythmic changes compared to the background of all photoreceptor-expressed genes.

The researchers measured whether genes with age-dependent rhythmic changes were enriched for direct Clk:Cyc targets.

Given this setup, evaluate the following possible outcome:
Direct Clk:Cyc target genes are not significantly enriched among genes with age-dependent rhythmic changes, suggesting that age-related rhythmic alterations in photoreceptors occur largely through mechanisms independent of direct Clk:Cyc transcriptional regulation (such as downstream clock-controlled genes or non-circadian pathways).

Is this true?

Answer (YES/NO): YES